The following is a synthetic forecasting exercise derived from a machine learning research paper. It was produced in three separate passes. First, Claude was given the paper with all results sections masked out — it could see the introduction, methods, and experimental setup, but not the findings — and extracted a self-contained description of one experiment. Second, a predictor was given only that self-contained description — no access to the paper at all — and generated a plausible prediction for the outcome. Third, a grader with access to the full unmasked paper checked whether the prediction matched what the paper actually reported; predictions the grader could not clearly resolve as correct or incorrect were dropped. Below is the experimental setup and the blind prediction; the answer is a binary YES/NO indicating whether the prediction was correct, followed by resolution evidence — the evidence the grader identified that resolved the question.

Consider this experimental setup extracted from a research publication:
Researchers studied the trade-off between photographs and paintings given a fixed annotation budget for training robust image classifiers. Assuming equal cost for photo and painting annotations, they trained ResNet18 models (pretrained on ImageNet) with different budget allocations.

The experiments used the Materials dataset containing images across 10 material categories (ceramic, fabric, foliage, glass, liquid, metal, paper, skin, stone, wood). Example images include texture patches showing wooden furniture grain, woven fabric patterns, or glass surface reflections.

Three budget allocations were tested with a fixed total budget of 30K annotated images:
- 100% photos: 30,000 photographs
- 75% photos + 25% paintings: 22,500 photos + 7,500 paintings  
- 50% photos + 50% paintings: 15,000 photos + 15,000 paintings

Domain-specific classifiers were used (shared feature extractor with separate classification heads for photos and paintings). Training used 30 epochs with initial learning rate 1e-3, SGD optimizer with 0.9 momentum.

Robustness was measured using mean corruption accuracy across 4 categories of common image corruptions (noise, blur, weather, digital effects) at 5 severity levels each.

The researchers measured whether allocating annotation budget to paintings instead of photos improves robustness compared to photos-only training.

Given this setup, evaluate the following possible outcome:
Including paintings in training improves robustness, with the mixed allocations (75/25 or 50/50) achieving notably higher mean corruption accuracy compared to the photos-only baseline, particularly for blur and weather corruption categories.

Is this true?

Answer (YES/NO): NO